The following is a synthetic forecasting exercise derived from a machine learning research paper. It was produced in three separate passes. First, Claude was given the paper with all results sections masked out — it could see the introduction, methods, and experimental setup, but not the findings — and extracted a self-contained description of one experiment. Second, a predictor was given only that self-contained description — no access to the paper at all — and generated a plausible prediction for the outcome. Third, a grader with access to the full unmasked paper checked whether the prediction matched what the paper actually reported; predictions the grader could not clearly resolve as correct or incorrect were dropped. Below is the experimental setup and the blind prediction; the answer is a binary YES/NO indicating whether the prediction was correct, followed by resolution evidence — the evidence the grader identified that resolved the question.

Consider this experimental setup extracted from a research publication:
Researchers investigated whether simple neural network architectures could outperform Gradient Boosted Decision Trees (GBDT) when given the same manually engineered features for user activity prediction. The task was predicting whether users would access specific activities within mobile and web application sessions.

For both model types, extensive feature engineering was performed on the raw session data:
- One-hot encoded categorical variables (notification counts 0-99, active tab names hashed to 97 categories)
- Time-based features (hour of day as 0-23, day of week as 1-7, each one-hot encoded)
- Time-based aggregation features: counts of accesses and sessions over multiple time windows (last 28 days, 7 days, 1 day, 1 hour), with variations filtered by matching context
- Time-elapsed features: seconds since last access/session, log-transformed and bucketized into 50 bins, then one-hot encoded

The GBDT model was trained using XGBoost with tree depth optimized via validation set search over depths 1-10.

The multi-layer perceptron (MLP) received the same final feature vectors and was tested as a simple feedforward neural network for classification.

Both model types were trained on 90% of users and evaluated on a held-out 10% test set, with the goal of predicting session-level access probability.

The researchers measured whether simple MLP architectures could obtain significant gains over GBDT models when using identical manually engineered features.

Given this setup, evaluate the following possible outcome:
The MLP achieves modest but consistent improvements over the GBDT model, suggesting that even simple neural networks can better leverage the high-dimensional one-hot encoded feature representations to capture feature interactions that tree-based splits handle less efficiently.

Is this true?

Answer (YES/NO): NO